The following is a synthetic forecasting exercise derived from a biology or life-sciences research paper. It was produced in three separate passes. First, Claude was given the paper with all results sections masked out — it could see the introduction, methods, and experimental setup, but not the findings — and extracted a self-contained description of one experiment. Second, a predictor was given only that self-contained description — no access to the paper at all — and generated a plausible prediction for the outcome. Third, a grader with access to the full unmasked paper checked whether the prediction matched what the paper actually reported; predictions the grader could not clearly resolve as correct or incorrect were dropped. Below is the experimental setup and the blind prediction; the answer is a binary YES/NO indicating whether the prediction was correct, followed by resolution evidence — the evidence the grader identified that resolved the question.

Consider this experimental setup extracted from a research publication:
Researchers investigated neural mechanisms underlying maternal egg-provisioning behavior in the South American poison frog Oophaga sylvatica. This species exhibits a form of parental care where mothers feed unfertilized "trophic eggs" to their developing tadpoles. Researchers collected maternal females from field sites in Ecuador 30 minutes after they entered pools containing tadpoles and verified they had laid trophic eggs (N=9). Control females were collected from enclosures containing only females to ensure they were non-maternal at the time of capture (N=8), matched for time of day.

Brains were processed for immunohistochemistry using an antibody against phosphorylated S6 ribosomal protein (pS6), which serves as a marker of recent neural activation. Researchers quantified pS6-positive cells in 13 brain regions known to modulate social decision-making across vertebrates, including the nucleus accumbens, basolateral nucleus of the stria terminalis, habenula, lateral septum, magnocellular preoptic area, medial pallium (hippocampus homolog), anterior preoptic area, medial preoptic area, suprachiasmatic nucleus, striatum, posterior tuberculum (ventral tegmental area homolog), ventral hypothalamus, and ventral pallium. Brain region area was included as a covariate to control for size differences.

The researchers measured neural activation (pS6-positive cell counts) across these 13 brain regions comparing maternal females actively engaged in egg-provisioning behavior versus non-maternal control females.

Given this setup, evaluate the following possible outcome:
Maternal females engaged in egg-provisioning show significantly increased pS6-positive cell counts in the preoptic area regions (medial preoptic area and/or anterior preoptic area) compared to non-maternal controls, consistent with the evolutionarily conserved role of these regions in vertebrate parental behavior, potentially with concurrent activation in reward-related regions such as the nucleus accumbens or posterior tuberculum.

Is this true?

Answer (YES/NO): YES